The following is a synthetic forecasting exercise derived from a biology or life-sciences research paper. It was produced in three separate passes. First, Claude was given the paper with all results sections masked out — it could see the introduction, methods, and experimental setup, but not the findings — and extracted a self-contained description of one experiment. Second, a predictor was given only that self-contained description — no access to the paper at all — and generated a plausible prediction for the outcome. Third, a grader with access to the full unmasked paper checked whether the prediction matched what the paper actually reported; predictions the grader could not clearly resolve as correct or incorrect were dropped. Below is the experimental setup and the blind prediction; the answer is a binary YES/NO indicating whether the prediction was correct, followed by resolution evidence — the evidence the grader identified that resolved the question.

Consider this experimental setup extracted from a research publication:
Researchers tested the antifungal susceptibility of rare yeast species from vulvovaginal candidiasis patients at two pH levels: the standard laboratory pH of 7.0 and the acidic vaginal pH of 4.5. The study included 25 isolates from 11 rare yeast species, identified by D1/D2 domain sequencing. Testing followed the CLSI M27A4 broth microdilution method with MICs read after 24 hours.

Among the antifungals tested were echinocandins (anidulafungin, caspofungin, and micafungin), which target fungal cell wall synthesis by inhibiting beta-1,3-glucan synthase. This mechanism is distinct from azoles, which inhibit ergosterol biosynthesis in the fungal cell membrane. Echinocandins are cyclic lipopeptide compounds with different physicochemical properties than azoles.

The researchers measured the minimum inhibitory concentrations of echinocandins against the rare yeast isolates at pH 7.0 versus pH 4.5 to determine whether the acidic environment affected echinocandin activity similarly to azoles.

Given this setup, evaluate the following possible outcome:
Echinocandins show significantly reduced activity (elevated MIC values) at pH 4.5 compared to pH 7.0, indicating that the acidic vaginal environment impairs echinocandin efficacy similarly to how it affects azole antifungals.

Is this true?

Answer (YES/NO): NO